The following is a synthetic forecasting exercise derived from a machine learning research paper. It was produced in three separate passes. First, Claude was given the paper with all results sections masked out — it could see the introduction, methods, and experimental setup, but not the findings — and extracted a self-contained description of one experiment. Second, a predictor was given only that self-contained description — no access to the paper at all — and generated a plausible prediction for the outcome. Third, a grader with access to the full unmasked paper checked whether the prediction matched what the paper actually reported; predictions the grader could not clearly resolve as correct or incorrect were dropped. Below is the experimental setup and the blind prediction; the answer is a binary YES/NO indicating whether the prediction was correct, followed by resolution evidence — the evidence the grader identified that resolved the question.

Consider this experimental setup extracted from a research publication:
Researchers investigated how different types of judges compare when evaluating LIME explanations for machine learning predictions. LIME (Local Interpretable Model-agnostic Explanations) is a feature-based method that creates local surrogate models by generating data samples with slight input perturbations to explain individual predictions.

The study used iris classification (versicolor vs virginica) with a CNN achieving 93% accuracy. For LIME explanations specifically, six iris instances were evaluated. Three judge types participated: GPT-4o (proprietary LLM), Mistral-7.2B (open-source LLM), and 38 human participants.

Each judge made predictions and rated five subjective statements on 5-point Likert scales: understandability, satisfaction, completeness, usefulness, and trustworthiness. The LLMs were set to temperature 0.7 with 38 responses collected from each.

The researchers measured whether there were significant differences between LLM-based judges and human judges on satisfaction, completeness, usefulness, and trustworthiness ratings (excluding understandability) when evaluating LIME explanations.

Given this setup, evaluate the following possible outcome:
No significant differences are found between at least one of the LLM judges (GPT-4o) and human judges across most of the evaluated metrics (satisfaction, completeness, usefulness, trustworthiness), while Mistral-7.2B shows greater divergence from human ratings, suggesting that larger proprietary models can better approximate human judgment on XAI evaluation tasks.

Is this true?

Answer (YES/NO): YES